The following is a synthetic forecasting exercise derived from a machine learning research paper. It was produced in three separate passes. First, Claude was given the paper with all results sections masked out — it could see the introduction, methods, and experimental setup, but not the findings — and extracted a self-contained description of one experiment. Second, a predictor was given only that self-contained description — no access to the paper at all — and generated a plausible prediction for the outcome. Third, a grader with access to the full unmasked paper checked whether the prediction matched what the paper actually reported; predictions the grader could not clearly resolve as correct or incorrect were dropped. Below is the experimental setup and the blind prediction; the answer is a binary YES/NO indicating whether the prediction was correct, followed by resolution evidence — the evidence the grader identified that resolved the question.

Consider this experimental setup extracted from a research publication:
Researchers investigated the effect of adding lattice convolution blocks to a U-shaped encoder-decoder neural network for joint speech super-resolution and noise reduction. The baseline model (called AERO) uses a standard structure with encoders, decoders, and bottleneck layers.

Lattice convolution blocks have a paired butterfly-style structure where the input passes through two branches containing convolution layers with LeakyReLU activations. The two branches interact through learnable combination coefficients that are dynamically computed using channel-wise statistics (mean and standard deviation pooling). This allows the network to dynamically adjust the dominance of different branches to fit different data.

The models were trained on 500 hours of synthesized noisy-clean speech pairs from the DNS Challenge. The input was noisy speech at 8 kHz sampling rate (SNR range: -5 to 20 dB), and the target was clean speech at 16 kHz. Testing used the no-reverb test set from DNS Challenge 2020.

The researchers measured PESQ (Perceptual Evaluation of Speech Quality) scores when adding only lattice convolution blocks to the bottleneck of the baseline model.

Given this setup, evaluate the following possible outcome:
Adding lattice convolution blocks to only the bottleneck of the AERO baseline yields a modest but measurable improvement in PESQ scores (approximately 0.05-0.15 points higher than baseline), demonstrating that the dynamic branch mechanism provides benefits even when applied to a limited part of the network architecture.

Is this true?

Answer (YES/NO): NO